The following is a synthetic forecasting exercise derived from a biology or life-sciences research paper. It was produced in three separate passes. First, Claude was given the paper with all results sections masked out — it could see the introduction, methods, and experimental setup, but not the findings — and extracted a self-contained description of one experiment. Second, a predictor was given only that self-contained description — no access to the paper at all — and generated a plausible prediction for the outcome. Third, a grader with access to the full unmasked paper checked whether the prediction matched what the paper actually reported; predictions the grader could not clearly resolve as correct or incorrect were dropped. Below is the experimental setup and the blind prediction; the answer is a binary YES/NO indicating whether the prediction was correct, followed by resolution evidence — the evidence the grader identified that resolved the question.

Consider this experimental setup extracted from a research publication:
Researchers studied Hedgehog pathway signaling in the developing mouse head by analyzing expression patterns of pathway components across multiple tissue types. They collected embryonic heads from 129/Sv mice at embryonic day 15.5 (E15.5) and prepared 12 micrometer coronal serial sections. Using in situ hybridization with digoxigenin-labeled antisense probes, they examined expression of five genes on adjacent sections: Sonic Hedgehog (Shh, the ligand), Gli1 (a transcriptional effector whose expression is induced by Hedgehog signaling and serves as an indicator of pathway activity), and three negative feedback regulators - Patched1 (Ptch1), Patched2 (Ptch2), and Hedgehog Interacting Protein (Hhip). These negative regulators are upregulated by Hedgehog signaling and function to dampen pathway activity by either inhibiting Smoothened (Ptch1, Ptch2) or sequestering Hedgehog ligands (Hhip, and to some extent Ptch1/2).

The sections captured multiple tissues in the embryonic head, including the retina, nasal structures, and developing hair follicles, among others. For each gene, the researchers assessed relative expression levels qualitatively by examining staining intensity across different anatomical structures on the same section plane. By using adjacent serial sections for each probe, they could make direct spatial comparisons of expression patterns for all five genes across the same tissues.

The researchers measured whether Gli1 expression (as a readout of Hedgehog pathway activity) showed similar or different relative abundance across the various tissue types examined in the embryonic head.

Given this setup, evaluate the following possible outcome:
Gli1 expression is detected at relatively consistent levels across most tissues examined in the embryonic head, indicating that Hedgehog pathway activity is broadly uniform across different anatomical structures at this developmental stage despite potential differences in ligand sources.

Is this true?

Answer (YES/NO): YES